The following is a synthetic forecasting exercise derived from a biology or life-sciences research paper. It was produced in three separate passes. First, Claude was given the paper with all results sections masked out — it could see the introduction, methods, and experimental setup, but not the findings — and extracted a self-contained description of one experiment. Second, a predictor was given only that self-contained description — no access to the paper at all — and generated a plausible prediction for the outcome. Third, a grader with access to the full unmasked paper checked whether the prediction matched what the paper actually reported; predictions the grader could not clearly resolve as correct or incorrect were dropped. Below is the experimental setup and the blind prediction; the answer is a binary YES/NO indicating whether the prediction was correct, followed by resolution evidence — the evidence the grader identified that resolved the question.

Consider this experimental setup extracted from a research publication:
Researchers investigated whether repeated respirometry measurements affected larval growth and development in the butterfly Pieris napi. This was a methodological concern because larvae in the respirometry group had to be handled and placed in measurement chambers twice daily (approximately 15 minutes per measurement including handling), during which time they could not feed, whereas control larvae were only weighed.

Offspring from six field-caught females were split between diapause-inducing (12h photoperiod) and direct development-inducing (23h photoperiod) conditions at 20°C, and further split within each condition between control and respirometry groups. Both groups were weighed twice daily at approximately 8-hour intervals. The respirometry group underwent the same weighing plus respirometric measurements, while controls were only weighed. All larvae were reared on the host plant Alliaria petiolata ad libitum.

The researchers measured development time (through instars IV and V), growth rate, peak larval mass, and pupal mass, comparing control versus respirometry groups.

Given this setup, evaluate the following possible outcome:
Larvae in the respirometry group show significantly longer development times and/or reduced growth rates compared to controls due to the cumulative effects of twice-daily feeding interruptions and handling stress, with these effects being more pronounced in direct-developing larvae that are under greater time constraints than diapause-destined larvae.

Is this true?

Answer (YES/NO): NO